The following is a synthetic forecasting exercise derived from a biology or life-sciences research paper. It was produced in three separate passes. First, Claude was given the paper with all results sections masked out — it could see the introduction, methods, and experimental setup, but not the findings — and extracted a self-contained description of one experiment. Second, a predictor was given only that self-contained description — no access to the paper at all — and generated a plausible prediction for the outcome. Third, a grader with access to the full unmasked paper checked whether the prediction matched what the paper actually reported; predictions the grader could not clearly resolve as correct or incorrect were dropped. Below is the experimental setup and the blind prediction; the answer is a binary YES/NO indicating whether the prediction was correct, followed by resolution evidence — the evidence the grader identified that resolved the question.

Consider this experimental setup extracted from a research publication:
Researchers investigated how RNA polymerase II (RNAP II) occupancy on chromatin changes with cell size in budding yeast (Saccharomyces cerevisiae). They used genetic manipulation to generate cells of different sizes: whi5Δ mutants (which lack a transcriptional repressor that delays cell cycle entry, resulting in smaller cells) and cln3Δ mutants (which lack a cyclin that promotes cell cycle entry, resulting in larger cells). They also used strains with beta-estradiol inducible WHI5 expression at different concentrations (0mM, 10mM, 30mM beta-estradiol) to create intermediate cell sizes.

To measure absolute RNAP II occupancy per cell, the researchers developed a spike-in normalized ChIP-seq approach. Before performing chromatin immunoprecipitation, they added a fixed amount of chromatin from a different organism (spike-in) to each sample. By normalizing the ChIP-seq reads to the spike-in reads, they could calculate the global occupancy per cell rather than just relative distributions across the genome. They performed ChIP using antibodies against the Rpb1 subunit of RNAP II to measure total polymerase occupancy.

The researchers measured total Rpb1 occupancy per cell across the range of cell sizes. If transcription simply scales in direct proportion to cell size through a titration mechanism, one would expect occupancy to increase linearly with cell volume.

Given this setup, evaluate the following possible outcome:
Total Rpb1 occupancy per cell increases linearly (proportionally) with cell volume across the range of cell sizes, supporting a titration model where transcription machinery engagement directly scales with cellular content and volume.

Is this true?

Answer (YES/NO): NO